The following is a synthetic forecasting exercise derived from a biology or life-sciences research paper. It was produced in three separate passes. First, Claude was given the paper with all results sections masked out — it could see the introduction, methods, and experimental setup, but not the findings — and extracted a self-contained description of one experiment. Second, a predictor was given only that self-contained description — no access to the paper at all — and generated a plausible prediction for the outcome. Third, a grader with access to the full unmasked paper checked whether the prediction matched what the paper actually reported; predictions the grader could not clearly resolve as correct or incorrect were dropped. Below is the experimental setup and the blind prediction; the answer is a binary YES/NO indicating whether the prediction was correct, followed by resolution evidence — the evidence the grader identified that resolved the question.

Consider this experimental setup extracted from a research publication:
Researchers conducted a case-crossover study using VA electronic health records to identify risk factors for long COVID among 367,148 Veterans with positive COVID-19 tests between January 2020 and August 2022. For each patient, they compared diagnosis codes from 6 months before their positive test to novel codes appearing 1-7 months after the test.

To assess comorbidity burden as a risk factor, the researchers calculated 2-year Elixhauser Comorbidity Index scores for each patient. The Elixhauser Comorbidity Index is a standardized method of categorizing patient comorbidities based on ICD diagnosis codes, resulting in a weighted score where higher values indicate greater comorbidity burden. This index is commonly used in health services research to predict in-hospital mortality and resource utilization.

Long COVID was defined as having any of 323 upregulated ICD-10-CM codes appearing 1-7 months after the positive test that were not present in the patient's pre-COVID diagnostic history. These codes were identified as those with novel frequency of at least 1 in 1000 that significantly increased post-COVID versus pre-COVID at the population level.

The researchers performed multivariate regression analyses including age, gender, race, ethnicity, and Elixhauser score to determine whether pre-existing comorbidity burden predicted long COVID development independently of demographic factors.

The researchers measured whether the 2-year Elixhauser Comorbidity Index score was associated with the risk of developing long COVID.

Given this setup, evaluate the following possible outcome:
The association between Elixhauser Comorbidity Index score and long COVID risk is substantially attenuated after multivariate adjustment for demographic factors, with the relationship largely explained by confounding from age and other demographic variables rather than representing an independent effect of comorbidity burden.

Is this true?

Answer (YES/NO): NO